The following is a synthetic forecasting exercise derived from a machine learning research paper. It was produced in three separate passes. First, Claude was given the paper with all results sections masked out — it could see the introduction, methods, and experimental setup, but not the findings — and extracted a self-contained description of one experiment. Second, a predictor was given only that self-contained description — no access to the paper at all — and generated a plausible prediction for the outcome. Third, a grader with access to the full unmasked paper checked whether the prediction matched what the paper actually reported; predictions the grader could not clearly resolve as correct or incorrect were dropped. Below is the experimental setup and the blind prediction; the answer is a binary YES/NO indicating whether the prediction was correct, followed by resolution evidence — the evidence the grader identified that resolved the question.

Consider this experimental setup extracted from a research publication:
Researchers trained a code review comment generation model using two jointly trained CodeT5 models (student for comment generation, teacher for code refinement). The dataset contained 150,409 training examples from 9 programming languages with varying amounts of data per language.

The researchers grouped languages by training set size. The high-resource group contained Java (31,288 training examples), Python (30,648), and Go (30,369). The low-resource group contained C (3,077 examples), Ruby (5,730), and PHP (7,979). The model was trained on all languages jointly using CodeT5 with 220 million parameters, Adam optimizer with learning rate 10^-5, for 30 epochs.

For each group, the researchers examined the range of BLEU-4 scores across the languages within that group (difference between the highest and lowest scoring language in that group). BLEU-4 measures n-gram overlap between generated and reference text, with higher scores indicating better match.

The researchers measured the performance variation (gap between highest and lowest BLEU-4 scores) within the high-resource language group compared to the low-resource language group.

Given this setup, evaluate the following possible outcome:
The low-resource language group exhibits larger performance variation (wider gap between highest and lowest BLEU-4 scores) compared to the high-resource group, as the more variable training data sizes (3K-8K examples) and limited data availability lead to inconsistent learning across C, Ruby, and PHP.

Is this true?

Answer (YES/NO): YES